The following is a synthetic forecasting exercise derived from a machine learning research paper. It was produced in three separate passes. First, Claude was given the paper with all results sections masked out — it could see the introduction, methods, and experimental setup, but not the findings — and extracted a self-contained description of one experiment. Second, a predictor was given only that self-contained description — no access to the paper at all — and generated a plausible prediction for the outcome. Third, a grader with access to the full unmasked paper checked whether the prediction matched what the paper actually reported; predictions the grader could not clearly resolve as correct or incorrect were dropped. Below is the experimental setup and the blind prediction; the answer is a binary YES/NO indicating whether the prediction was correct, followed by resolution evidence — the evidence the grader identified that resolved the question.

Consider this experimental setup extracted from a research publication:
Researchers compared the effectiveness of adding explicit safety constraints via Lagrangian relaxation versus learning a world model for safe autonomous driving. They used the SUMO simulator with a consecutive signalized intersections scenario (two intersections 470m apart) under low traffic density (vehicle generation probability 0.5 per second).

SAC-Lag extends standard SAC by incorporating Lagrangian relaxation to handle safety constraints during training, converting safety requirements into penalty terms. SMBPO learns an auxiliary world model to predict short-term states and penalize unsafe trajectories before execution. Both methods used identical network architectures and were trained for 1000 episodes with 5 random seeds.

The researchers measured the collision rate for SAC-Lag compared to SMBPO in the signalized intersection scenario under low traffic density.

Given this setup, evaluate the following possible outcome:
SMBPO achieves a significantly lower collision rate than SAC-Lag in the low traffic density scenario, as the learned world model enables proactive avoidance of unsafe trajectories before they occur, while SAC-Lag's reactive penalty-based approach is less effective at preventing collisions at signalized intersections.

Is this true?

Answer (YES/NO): NO